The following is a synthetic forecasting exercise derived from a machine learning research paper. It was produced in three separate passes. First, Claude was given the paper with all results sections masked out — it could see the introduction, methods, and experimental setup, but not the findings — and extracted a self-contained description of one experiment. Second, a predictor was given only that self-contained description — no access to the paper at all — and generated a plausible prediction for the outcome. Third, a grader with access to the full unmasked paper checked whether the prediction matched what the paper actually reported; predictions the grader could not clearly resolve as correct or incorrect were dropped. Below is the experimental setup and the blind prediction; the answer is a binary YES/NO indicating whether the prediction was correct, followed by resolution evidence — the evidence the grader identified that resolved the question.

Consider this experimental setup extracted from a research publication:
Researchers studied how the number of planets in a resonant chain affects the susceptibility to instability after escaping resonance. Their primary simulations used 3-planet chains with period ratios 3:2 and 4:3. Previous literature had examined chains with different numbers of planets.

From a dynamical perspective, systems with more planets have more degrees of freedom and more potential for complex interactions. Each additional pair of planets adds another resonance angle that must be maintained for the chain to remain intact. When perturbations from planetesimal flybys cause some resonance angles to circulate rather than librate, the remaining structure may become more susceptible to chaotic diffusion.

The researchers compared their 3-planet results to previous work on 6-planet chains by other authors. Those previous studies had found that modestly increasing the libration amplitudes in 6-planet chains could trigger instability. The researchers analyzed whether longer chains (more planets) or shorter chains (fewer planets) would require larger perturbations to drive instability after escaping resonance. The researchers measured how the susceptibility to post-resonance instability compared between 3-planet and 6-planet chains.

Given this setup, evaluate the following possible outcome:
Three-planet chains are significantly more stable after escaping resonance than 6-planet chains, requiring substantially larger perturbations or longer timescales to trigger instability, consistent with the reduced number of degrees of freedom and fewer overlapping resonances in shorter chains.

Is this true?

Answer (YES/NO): YES